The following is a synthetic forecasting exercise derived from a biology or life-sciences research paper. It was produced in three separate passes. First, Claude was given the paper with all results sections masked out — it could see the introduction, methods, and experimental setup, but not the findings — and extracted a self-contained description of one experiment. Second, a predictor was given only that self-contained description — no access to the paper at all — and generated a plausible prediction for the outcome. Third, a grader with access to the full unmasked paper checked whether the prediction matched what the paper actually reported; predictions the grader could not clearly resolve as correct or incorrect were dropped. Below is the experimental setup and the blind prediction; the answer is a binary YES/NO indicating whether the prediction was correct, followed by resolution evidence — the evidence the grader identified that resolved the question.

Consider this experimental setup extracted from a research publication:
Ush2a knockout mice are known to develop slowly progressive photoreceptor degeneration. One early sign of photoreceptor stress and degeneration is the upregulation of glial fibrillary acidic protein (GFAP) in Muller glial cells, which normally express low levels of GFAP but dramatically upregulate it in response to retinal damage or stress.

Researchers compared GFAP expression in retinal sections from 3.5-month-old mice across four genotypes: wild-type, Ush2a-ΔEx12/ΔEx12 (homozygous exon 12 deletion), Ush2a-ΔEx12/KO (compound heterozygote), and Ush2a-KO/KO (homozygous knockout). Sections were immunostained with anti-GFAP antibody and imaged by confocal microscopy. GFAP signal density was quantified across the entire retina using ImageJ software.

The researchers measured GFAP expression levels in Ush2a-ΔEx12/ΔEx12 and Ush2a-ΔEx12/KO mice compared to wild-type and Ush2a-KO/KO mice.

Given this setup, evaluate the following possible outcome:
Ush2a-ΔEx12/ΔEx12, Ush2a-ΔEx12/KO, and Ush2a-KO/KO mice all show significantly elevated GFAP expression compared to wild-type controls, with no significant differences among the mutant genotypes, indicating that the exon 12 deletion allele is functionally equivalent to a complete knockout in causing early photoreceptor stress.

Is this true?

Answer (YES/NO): NO